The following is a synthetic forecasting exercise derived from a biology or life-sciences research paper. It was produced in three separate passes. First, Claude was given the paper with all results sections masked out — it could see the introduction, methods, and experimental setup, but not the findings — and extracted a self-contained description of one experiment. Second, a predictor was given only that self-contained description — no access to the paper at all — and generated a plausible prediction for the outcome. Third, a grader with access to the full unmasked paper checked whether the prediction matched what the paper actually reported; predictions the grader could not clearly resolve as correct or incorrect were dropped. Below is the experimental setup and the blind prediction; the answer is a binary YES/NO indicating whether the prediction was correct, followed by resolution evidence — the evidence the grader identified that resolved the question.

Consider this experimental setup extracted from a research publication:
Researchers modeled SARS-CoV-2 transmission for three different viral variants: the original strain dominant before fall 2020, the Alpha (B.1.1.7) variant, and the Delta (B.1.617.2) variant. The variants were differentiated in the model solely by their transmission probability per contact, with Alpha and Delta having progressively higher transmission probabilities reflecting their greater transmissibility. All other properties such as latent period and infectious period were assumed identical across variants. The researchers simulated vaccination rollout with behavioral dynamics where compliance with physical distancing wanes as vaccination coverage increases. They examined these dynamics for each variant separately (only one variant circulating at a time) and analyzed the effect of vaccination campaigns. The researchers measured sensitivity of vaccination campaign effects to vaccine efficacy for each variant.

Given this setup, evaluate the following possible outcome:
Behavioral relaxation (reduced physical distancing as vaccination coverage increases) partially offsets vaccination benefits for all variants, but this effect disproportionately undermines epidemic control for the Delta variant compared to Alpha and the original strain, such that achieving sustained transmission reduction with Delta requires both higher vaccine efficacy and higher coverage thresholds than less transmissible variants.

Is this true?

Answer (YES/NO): NO